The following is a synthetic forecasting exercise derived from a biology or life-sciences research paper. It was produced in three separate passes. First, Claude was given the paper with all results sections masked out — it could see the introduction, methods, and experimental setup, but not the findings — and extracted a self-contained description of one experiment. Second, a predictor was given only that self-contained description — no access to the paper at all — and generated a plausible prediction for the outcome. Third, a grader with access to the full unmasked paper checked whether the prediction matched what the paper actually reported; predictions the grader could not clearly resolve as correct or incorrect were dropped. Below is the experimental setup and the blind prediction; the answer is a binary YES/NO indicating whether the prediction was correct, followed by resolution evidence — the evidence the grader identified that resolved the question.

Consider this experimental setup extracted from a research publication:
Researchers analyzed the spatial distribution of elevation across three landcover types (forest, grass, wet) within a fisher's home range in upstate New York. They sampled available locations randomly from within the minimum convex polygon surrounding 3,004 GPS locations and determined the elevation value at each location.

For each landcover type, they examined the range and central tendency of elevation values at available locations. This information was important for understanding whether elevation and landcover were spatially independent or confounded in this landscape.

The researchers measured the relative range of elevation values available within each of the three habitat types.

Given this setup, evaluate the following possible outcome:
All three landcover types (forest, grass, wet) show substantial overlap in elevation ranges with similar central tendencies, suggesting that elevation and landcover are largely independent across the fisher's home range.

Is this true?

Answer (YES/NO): NO